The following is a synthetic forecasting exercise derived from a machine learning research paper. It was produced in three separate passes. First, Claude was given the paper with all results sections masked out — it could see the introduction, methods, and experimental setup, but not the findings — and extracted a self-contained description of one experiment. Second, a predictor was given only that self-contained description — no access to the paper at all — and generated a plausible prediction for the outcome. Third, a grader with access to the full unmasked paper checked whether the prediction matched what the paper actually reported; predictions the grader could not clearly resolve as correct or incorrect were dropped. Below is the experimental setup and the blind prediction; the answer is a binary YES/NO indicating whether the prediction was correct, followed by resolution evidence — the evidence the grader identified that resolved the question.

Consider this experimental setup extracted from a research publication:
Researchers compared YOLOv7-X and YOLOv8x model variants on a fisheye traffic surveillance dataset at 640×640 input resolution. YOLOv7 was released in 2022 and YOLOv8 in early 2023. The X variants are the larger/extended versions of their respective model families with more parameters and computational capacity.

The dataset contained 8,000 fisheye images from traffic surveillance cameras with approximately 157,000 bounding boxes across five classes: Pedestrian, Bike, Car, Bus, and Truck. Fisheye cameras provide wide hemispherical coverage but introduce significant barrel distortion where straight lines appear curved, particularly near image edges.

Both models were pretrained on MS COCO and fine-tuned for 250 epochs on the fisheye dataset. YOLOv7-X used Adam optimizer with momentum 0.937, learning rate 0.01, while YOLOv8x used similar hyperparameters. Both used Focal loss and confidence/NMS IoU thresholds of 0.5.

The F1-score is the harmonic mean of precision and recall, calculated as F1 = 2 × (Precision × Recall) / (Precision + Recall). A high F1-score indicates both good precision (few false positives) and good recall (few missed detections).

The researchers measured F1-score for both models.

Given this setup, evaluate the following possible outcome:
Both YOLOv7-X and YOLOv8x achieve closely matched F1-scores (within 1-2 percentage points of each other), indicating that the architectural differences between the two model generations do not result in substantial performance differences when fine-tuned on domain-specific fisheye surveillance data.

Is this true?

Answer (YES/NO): NO